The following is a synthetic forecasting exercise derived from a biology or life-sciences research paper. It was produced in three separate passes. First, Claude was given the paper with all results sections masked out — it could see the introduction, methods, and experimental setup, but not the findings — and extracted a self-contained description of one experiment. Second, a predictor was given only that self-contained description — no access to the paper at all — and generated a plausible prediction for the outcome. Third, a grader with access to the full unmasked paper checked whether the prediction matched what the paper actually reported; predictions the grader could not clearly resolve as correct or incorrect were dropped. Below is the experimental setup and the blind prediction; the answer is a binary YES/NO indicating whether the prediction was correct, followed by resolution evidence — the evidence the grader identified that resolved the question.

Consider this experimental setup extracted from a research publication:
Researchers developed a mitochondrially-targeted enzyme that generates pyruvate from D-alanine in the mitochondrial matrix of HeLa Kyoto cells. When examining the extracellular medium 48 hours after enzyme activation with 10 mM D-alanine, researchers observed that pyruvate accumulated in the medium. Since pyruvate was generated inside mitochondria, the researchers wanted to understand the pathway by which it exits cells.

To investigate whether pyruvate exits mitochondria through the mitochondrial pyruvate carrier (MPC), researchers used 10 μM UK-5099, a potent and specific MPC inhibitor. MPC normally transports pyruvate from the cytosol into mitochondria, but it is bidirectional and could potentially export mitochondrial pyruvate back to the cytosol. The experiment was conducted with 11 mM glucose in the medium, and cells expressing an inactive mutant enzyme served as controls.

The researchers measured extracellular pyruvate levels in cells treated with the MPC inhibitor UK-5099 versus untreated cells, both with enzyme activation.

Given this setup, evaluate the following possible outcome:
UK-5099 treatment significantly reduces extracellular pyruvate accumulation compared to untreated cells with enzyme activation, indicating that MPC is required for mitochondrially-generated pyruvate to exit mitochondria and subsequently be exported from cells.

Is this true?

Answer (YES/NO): NO